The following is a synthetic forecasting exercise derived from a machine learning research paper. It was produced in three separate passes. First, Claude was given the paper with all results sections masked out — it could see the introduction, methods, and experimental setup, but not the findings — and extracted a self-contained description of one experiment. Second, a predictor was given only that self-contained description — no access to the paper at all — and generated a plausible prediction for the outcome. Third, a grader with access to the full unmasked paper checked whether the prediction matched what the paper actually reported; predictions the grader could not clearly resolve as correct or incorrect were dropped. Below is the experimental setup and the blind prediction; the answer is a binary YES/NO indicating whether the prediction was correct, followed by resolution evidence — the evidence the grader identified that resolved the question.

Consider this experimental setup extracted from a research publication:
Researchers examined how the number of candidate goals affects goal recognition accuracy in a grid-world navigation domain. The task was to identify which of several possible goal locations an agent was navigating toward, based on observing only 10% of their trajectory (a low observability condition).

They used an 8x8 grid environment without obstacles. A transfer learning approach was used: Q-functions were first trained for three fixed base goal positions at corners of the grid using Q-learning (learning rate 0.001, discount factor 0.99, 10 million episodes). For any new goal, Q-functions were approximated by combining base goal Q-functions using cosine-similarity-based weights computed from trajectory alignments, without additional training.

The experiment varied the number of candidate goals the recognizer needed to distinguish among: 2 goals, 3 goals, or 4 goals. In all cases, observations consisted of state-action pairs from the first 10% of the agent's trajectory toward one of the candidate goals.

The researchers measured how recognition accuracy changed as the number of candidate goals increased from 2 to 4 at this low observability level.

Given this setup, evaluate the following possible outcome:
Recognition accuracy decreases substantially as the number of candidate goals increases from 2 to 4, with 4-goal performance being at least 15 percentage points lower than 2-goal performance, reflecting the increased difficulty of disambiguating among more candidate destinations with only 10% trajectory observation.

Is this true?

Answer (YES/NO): NO